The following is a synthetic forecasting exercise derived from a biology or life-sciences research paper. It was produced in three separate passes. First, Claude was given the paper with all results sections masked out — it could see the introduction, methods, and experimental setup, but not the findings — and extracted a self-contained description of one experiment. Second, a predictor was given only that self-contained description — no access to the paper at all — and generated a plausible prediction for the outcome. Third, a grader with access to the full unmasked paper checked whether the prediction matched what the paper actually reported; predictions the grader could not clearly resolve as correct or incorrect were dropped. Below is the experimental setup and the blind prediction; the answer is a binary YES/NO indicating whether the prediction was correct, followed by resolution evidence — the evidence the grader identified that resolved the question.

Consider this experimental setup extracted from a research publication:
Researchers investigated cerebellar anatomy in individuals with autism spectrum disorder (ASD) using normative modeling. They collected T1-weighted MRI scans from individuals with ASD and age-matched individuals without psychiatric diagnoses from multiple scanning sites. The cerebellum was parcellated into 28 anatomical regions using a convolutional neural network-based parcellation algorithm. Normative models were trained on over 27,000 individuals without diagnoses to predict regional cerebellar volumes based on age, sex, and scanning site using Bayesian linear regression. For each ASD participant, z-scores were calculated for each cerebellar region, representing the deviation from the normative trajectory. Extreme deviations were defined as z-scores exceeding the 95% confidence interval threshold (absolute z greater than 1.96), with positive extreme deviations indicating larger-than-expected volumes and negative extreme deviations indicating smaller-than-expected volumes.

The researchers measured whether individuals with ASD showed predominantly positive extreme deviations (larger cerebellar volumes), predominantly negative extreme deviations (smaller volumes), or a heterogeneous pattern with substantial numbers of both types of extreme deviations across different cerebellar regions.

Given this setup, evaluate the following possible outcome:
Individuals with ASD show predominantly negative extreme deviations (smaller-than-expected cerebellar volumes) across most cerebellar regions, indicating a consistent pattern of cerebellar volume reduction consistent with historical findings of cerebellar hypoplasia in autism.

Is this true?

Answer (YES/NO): NO